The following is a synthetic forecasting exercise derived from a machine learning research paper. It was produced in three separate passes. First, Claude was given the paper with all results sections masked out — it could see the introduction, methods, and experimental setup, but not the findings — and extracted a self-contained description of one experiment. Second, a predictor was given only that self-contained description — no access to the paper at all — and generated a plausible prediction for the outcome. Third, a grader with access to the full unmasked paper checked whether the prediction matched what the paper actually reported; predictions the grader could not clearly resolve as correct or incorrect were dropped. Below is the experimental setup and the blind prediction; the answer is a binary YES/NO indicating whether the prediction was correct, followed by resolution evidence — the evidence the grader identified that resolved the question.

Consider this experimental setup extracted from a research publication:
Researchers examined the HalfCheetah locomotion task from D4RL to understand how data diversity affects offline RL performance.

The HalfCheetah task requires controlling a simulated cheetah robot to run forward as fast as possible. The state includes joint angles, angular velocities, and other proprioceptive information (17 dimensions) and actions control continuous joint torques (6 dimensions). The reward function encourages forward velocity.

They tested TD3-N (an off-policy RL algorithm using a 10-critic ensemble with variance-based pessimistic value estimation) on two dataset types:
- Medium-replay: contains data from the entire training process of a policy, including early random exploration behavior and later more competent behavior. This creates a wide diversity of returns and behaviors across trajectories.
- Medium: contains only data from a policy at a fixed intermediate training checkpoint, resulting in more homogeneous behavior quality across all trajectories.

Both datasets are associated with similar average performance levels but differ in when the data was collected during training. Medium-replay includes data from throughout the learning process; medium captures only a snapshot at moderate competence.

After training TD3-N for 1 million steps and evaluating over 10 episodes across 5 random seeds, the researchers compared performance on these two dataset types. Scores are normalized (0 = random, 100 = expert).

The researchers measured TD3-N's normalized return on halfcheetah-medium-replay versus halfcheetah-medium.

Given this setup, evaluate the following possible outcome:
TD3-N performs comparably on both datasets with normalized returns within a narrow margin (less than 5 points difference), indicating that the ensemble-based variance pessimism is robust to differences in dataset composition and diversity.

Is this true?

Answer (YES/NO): YES